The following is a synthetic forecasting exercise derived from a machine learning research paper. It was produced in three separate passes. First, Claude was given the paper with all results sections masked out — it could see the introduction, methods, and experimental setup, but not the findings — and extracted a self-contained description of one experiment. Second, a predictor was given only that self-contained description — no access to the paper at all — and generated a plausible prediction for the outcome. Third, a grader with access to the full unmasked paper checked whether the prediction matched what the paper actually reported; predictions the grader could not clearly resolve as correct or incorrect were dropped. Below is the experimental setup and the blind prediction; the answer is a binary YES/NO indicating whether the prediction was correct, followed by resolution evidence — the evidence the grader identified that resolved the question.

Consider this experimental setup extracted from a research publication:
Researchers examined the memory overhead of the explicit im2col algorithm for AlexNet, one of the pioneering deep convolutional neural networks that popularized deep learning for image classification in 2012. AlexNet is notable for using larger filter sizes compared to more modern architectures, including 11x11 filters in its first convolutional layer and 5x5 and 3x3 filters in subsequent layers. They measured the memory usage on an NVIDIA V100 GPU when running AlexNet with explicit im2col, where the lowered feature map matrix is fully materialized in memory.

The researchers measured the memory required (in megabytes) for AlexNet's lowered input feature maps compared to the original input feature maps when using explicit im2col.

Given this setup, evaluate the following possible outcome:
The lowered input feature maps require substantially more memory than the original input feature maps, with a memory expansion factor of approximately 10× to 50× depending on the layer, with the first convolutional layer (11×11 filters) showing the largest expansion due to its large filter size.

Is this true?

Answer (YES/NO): NO